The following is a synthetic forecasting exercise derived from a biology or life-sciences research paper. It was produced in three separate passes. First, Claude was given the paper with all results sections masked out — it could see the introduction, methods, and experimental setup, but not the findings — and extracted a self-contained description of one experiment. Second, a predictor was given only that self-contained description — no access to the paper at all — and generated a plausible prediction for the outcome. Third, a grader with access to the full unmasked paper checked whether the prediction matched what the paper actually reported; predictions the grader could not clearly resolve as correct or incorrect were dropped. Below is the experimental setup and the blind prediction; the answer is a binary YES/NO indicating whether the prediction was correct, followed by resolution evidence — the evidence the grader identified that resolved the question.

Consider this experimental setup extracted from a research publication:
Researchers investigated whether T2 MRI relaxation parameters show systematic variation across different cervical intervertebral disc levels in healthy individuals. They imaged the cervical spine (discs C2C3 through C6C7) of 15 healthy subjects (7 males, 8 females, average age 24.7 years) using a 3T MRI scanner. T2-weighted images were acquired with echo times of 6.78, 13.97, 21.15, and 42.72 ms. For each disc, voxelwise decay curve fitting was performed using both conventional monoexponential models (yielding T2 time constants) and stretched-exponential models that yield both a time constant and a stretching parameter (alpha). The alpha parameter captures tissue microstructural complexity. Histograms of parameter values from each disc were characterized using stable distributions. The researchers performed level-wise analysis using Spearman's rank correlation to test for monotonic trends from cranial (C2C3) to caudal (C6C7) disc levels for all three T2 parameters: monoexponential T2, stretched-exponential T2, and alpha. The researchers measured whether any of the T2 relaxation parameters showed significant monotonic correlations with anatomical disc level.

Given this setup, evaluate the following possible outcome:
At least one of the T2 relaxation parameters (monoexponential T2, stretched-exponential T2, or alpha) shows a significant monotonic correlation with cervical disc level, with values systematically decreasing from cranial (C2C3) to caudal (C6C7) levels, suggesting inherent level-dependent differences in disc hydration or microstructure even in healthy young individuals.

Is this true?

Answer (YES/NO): NO